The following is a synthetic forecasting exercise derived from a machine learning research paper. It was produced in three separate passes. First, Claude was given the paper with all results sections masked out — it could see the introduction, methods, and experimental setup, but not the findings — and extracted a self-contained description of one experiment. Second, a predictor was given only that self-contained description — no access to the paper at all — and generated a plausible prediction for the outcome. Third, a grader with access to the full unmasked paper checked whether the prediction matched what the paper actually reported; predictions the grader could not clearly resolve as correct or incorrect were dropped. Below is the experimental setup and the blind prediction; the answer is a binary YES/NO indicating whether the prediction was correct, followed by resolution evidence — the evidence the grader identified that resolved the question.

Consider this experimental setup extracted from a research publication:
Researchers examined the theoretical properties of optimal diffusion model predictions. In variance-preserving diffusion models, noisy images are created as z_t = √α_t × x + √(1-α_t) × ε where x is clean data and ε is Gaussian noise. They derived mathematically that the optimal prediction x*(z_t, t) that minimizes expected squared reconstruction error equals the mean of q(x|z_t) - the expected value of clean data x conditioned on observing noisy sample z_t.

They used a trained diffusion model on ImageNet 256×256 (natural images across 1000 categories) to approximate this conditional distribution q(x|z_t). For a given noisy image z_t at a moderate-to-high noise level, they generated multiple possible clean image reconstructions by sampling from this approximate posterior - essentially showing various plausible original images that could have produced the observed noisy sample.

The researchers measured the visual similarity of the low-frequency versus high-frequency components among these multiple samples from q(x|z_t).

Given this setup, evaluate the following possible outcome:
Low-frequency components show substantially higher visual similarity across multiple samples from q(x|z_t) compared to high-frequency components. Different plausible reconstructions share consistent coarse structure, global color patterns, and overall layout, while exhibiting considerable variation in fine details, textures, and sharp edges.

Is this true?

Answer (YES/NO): YES